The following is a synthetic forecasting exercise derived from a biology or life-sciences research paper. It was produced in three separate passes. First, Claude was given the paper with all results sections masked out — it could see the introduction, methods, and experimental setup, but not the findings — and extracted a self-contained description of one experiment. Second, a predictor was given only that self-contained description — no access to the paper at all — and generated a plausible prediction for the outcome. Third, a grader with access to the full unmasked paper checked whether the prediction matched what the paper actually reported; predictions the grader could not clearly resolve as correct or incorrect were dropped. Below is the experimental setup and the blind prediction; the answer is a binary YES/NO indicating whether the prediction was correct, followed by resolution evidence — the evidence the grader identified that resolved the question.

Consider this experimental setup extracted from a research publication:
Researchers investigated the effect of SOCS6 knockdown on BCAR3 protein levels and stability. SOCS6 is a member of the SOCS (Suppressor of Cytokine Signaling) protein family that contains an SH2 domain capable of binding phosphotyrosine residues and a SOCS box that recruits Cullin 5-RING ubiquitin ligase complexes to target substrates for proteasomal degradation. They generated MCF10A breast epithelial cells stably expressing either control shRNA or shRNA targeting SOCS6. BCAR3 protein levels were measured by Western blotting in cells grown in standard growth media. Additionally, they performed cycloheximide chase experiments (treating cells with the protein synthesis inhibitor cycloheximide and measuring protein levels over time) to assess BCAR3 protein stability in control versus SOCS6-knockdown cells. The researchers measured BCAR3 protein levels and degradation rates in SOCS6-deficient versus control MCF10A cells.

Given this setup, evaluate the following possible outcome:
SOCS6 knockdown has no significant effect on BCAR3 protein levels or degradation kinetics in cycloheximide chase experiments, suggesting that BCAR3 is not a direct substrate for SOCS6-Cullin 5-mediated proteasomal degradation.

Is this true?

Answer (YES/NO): NO